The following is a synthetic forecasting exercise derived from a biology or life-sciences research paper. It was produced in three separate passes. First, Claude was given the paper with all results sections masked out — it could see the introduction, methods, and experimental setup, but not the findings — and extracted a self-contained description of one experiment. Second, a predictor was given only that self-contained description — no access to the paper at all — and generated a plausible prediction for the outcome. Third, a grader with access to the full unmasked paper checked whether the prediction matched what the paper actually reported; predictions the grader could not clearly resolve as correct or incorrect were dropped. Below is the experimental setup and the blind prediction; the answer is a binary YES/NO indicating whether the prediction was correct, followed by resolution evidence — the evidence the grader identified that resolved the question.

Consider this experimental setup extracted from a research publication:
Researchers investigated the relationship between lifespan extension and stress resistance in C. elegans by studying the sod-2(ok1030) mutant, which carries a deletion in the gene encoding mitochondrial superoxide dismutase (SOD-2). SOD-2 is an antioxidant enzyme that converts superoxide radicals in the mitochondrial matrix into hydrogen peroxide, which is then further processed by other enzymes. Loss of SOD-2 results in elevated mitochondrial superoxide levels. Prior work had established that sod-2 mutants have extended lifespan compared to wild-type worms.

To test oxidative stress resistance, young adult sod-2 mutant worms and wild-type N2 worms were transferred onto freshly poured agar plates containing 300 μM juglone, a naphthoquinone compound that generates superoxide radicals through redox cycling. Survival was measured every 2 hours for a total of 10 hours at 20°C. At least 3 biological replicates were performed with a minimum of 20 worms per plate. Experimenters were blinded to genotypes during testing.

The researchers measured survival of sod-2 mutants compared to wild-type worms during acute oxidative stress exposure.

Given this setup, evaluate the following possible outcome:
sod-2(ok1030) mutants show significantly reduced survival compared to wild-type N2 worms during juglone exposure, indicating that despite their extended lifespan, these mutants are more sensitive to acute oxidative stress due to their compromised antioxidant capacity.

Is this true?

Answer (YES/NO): YES